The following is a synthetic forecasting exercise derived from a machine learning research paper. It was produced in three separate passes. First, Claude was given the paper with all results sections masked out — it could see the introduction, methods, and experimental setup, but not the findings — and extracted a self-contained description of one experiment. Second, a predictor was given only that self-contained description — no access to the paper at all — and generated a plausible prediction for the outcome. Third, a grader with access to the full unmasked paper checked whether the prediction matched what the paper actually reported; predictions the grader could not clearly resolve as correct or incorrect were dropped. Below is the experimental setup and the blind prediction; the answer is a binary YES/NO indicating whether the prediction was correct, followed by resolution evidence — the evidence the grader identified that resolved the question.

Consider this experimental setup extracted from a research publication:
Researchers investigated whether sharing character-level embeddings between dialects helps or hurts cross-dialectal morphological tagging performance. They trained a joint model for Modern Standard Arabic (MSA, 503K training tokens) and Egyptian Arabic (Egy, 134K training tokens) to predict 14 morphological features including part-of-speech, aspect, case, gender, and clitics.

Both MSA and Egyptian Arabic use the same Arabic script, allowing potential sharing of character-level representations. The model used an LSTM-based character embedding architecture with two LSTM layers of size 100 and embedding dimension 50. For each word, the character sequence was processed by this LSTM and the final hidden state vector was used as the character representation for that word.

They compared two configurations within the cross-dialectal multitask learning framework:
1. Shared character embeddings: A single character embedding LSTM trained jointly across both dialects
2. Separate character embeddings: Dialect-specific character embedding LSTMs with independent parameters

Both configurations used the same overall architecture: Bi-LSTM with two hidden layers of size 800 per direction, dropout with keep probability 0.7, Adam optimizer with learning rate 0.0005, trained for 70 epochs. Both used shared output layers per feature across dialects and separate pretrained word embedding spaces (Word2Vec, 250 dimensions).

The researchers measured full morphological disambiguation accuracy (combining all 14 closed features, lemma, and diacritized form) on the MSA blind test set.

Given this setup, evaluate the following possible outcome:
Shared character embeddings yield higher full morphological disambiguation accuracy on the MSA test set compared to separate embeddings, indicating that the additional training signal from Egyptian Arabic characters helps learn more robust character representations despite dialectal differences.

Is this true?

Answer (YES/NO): NO